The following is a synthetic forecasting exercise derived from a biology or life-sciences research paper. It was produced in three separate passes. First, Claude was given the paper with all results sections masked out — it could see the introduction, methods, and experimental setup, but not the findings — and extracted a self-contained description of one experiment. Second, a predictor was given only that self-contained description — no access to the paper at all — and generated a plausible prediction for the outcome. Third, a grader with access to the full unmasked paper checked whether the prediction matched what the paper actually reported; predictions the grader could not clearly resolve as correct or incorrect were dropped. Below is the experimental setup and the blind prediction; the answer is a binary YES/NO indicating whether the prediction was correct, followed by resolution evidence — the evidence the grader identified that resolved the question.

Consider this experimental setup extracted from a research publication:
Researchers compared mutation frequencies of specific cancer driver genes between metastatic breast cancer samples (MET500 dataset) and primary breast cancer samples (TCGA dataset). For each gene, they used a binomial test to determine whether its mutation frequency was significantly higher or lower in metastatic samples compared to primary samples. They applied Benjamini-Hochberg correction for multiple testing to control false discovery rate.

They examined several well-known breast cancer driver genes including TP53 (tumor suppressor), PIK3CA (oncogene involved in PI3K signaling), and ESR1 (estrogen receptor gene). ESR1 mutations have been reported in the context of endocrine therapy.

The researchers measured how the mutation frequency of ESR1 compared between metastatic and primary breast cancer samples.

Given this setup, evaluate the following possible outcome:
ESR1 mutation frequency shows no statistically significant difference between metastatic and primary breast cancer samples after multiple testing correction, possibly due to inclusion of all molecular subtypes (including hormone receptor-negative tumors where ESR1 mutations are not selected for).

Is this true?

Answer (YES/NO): NO